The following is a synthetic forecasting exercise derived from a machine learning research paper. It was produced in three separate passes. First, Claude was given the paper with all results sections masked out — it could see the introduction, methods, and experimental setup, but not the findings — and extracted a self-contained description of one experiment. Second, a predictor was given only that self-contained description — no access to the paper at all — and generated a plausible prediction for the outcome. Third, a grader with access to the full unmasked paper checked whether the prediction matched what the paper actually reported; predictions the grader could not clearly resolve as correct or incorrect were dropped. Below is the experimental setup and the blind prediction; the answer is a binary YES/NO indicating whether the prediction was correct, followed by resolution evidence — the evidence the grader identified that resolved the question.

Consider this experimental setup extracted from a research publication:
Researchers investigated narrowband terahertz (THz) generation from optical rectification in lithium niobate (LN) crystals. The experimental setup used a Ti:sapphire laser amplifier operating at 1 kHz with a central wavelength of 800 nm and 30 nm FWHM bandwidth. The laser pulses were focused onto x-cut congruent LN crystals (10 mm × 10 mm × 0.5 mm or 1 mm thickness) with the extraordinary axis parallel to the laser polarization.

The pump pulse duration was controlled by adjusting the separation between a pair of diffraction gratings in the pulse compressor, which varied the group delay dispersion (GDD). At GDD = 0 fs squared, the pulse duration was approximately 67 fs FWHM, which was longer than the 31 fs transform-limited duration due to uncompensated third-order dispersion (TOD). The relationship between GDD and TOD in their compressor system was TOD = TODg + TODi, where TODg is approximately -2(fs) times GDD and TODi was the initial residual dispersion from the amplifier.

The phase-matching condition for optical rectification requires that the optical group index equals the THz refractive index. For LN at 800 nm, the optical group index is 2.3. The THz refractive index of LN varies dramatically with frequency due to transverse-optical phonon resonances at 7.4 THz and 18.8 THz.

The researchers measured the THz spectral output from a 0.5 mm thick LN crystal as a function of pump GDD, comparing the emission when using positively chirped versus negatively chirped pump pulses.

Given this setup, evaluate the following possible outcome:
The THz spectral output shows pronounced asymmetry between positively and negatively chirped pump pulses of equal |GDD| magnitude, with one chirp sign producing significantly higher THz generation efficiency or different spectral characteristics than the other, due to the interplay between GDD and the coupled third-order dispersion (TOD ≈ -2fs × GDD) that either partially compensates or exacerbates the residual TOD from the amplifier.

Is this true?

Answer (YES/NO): YES